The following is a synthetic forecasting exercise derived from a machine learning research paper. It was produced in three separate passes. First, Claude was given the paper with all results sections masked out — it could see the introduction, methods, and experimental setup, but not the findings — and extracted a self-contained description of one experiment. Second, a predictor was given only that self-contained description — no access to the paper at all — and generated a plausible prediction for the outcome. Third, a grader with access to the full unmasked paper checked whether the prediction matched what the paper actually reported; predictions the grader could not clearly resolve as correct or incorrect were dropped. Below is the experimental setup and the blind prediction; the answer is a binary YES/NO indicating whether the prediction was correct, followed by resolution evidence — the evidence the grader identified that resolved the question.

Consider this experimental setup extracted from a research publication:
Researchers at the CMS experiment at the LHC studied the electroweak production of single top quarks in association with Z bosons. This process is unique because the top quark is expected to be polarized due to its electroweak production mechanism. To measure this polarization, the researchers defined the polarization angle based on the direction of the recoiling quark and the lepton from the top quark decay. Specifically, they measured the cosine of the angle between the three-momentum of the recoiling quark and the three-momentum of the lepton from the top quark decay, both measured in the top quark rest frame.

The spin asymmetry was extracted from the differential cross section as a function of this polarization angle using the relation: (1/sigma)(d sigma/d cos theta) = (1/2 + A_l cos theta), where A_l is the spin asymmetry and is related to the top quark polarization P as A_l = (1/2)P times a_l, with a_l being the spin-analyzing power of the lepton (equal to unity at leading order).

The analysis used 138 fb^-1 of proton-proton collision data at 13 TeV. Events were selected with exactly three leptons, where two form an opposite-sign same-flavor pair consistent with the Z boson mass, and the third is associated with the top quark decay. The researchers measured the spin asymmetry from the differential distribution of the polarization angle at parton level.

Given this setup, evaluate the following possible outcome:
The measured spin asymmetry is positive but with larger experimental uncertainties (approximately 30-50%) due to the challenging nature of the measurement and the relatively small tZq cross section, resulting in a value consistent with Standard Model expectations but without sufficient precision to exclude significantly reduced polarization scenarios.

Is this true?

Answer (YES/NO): YES